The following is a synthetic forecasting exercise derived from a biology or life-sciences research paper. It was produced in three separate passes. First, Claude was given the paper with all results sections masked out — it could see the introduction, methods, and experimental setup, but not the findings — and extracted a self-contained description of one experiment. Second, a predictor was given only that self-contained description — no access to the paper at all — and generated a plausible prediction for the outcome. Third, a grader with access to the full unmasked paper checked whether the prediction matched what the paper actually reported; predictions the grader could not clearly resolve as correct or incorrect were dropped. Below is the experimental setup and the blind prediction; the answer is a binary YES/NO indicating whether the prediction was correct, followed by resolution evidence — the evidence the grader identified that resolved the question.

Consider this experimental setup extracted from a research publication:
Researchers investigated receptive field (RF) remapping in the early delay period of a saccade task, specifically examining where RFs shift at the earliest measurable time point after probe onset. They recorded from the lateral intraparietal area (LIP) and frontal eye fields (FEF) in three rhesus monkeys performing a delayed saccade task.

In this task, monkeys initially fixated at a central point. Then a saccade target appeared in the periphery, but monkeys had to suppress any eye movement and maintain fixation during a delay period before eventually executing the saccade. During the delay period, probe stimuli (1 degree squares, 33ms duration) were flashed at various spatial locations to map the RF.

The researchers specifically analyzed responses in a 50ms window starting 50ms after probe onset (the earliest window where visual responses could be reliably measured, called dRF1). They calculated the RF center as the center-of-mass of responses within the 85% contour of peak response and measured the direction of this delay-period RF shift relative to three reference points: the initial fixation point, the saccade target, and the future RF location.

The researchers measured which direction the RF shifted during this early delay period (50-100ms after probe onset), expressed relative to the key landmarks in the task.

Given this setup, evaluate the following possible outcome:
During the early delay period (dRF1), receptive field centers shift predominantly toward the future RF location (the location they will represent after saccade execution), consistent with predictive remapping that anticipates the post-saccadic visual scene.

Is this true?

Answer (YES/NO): NO